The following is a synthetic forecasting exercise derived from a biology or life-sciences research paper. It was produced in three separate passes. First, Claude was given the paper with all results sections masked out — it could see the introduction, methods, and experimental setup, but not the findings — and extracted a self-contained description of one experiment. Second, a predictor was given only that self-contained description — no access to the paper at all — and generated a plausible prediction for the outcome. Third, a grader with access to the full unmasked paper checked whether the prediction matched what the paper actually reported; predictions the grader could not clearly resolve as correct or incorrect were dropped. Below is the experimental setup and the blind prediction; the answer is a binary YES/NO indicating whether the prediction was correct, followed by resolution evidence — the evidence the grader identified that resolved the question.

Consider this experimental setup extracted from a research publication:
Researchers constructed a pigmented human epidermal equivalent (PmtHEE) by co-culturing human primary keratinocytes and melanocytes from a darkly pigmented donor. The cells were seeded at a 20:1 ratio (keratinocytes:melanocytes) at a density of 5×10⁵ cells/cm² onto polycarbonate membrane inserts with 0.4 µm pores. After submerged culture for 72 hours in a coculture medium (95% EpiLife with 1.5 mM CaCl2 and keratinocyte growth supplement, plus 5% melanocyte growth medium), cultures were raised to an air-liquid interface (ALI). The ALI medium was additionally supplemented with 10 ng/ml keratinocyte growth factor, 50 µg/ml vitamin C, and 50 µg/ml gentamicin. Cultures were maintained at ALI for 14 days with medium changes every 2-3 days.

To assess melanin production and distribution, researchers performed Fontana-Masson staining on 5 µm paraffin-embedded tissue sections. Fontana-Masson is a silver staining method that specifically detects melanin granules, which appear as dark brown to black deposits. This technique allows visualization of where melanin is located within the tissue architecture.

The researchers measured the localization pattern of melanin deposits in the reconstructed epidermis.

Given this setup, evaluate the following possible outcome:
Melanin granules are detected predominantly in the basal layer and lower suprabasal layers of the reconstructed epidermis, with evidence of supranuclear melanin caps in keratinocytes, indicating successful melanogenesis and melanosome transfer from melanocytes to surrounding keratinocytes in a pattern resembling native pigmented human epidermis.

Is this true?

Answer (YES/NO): NO